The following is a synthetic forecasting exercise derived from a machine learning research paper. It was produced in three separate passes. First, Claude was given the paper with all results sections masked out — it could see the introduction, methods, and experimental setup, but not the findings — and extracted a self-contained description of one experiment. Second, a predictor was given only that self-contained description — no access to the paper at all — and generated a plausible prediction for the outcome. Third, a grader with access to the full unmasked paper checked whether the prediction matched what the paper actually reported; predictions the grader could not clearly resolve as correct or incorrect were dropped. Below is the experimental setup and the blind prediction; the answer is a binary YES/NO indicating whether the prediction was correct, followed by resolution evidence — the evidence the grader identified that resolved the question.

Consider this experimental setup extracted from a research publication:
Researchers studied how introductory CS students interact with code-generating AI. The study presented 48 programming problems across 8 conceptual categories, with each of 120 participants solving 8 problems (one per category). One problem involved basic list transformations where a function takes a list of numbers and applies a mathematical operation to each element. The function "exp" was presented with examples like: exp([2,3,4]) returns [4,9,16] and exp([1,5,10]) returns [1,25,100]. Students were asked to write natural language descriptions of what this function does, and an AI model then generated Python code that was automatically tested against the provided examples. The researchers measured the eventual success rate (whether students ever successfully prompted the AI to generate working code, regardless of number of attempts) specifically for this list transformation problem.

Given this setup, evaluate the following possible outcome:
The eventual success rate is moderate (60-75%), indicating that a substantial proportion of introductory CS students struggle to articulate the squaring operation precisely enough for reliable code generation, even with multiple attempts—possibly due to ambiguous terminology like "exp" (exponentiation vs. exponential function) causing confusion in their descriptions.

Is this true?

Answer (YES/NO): NO